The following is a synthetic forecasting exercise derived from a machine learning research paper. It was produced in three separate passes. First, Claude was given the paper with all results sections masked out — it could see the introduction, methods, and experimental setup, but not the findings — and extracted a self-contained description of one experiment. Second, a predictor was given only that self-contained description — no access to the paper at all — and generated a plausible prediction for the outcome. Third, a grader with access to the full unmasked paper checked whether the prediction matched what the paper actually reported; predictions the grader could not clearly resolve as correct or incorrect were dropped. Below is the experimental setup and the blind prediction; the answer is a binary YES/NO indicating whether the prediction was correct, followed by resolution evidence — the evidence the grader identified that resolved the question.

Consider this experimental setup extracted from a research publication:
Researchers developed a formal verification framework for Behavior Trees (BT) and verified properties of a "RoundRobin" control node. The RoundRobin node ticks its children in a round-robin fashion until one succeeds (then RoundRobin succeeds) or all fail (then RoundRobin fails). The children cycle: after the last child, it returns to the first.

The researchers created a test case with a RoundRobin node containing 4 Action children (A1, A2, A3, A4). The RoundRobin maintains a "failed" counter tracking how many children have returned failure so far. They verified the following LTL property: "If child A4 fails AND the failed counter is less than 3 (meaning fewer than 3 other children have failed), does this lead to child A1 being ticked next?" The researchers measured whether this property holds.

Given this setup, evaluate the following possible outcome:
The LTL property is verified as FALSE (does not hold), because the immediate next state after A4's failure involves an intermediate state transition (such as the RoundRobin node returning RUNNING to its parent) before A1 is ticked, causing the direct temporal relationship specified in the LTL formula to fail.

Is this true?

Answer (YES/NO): NO